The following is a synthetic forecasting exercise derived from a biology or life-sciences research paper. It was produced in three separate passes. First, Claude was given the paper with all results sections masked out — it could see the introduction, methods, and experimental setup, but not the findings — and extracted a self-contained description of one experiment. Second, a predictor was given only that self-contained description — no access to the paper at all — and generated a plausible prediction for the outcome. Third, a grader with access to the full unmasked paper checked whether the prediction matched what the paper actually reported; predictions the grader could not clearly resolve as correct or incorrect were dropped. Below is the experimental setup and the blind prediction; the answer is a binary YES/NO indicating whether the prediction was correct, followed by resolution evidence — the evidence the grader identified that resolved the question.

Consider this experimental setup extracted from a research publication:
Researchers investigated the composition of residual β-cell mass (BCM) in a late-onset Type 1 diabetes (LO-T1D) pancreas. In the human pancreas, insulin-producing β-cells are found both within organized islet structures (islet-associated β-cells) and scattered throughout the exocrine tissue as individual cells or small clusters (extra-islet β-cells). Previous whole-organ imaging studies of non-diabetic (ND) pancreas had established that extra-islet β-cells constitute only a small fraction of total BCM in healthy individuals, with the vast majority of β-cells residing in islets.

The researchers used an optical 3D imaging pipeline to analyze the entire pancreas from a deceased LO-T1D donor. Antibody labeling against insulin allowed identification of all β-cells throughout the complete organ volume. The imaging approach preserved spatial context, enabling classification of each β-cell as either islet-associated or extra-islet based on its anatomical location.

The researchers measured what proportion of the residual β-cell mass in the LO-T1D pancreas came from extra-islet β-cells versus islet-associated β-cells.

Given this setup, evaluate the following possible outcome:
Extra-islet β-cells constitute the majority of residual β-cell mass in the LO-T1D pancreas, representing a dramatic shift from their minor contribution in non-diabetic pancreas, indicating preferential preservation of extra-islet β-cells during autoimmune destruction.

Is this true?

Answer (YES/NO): YES